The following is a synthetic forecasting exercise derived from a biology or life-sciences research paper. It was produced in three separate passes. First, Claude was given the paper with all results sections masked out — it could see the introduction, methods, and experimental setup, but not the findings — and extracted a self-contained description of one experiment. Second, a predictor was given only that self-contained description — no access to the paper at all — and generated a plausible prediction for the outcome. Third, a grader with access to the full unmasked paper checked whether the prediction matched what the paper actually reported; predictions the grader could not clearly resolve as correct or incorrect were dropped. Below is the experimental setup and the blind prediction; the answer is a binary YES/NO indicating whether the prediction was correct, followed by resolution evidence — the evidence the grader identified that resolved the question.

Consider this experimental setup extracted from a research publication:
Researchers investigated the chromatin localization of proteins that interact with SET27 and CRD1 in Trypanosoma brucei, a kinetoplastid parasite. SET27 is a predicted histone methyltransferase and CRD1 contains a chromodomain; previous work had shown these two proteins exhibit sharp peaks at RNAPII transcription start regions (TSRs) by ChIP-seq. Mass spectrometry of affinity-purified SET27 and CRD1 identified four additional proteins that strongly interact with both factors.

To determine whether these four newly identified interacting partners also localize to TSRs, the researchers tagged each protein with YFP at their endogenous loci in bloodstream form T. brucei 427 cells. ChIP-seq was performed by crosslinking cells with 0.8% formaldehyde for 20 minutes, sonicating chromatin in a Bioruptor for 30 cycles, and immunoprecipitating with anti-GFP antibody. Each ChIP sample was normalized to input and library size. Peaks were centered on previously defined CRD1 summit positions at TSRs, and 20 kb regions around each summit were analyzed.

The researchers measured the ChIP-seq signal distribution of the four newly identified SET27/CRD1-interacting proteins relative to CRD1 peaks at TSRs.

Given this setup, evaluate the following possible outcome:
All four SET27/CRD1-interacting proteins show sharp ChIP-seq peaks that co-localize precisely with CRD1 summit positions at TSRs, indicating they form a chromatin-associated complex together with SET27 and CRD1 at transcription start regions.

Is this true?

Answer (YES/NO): YES